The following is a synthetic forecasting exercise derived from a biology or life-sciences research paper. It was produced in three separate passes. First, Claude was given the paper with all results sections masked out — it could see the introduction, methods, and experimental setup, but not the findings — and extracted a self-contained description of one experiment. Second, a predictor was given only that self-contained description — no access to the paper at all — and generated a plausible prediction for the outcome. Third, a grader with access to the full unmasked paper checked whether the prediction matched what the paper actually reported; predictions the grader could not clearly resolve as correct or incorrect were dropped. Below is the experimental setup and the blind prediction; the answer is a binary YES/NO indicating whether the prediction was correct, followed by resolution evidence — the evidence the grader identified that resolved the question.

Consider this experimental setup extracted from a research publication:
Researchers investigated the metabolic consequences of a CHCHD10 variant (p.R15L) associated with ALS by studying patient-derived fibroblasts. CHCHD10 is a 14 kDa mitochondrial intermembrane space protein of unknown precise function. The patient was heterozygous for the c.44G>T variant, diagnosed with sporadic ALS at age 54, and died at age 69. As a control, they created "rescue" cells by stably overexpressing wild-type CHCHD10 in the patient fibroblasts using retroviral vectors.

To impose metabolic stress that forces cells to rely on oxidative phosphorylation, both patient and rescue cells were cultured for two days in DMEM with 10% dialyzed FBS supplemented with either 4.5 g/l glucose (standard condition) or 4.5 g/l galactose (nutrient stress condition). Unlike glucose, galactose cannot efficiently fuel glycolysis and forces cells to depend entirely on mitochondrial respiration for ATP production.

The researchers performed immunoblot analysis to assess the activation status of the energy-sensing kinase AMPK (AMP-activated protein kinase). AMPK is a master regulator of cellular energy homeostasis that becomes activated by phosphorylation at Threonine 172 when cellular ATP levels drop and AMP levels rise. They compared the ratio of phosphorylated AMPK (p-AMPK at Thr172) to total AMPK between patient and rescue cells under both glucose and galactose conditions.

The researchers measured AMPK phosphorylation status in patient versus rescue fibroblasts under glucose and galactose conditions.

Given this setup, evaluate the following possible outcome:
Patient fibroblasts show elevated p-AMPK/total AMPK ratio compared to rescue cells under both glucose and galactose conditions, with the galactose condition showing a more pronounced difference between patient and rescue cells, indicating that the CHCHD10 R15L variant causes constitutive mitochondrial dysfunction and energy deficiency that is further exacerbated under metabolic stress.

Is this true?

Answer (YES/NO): NO